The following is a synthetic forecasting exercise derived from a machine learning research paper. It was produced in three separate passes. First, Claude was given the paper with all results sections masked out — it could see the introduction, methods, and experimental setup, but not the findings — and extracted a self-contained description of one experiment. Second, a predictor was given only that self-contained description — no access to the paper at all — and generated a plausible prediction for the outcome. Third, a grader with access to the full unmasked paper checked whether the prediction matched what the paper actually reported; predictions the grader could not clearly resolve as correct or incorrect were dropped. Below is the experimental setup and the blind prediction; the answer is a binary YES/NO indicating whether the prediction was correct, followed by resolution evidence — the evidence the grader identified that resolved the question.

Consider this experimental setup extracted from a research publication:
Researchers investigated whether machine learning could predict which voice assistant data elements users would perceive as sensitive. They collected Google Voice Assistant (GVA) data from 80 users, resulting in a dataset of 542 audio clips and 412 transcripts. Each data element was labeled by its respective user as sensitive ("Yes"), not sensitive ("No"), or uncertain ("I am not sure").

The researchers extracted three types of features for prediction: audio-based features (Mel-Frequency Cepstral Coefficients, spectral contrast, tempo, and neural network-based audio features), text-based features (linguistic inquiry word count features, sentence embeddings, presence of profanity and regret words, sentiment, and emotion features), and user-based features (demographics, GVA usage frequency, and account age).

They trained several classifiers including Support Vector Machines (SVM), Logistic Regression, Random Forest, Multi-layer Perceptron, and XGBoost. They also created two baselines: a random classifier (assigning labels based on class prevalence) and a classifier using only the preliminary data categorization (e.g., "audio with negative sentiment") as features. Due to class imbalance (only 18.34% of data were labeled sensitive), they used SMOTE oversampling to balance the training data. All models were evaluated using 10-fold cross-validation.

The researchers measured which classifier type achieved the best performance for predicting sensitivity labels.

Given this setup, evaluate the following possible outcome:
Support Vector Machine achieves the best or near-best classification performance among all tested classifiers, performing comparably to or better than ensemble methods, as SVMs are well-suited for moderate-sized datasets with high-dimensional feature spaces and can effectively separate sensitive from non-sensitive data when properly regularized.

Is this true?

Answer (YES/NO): NO